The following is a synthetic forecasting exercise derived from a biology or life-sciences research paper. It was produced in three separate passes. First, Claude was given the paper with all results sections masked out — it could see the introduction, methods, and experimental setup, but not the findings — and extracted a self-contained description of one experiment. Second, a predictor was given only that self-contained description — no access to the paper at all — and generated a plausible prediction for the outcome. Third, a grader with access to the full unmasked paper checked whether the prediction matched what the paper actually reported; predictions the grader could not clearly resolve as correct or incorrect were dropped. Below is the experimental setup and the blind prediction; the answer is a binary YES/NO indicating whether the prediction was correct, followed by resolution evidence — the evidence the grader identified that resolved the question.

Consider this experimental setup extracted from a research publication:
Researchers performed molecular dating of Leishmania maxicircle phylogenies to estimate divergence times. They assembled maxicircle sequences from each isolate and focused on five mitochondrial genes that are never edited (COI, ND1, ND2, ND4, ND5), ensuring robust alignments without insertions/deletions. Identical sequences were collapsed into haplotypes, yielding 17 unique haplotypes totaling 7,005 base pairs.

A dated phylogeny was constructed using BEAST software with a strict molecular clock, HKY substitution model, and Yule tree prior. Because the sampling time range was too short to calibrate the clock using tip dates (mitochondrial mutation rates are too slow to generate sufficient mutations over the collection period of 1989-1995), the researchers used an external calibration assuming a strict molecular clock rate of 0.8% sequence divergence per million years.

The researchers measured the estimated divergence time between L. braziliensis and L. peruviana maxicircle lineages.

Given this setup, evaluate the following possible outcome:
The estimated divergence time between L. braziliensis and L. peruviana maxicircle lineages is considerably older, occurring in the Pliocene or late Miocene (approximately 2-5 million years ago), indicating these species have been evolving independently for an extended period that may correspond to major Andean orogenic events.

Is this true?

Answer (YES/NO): NO